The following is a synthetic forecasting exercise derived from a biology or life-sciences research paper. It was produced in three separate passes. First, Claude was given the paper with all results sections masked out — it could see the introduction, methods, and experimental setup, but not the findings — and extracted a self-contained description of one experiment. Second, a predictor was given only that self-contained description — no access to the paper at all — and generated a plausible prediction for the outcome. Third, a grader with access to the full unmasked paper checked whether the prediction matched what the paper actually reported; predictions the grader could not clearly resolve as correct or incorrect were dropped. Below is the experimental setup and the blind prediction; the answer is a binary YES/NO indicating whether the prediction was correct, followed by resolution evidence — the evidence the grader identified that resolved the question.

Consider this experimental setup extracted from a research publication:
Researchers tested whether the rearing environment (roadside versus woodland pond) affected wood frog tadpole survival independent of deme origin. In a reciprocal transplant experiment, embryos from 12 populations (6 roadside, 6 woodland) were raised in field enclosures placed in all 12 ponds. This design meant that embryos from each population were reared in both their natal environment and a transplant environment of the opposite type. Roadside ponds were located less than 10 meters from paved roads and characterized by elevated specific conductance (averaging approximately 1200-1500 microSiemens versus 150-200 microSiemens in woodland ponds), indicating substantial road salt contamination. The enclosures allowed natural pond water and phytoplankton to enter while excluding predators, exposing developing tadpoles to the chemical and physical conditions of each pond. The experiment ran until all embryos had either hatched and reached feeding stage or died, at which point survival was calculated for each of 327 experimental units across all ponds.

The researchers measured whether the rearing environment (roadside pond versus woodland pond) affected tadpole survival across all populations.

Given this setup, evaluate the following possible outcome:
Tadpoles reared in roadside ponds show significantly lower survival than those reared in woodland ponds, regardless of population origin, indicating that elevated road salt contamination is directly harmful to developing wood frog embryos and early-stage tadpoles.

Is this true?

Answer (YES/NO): NO